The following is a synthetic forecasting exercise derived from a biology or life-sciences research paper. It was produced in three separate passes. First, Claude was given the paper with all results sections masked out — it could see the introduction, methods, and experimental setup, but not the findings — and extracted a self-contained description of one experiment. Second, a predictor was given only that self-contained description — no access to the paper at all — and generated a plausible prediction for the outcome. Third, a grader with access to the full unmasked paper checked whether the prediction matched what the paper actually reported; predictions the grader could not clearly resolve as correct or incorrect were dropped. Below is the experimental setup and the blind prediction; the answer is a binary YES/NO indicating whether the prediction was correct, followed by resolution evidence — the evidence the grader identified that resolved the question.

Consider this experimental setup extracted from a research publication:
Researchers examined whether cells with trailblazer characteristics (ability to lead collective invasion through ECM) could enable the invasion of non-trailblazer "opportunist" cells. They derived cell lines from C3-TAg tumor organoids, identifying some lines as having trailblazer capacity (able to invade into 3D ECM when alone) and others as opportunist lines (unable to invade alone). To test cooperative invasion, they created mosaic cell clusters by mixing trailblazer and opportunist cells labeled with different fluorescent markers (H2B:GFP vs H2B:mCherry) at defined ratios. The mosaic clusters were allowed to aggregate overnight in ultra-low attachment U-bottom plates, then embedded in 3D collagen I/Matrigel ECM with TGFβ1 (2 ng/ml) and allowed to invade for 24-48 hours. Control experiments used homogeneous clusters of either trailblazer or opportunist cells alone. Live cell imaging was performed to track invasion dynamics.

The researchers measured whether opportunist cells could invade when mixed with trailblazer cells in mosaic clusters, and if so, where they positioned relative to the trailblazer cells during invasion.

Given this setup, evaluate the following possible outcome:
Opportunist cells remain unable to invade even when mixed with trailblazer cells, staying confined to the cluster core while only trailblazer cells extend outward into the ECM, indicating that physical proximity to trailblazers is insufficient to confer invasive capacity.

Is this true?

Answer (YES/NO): NO